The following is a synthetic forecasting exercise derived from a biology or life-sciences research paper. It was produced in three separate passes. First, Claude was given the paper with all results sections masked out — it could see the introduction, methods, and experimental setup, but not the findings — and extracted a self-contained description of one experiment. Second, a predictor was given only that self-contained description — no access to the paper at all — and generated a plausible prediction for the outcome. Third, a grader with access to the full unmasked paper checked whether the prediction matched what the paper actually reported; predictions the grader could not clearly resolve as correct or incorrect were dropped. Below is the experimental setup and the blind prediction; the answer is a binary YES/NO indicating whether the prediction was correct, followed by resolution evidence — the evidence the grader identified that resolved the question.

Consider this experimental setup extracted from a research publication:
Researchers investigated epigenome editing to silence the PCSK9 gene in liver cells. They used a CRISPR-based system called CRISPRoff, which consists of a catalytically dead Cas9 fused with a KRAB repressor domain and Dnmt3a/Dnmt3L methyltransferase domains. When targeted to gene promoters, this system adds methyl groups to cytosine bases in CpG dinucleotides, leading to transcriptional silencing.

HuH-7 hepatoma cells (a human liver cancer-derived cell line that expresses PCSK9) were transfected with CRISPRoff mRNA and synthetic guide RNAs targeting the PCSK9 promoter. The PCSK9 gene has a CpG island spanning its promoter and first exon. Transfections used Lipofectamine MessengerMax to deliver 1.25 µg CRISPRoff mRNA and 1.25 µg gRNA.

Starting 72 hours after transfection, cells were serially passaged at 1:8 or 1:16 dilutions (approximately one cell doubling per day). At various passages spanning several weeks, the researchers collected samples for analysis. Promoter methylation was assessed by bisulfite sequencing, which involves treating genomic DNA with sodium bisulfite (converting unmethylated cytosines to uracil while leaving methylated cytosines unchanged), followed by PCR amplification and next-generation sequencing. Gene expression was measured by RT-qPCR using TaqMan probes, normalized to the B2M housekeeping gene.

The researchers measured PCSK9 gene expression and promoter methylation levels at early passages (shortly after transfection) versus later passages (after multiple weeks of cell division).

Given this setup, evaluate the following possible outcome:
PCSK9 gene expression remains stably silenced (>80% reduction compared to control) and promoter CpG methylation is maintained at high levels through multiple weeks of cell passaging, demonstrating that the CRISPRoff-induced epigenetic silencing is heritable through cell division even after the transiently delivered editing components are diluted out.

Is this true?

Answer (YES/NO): YES